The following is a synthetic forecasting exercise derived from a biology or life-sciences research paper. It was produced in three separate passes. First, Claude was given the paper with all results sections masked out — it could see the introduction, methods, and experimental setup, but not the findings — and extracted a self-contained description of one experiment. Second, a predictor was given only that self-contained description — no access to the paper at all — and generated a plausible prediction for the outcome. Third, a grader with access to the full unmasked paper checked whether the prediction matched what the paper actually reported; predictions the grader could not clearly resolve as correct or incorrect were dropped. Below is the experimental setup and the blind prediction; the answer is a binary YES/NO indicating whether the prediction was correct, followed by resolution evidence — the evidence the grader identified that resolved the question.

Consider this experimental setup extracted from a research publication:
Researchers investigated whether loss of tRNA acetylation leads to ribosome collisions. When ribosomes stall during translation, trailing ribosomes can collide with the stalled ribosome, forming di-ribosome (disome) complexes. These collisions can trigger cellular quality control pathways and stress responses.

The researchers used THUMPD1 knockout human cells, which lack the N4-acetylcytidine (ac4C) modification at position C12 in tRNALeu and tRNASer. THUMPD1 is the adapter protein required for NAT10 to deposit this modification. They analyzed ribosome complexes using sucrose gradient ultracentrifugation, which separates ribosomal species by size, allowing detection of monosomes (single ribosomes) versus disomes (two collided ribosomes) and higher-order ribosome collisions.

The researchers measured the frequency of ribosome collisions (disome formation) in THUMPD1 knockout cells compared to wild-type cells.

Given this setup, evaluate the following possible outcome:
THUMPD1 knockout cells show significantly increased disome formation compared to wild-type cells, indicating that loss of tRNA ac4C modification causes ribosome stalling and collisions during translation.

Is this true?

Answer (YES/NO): YES